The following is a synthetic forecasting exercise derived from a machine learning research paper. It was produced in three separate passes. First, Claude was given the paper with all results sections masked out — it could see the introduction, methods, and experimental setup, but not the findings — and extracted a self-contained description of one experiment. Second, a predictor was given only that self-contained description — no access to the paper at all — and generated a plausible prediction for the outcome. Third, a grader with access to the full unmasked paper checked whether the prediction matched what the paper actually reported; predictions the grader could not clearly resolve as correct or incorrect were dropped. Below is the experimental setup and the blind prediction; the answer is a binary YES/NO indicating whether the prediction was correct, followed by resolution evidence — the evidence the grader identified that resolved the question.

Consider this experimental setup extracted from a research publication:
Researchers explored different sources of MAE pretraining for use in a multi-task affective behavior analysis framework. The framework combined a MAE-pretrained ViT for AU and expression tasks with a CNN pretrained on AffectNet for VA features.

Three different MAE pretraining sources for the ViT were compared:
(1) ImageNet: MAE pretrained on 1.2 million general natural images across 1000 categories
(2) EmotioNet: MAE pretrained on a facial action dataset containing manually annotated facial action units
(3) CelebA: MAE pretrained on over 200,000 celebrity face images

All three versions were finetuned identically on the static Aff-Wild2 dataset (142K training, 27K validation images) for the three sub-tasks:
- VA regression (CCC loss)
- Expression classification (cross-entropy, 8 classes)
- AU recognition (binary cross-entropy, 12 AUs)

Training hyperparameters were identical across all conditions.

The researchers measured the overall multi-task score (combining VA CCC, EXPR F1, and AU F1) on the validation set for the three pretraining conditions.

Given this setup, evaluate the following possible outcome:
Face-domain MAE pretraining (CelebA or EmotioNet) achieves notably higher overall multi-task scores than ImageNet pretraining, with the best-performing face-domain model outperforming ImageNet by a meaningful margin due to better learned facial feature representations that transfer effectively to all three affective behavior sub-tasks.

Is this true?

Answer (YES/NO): YES